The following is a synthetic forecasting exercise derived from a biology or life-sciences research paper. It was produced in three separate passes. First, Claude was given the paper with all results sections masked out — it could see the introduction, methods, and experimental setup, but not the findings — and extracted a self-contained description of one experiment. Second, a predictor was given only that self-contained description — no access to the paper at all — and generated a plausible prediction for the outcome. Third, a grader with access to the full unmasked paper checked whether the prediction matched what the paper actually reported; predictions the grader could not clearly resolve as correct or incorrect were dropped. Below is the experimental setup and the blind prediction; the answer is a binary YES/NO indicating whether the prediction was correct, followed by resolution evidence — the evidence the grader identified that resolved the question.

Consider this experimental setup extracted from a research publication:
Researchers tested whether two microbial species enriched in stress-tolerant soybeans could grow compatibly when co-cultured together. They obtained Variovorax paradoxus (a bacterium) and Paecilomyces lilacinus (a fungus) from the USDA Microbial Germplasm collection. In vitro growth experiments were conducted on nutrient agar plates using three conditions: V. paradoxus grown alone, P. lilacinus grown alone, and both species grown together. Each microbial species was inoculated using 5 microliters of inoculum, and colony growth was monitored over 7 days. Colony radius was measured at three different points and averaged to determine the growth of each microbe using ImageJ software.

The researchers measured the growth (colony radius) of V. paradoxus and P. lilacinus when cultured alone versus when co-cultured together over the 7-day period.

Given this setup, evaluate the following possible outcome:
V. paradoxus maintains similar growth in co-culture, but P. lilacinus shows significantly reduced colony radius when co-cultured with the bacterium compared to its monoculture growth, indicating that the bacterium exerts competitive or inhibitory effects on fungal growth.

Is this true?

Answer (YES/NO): NO